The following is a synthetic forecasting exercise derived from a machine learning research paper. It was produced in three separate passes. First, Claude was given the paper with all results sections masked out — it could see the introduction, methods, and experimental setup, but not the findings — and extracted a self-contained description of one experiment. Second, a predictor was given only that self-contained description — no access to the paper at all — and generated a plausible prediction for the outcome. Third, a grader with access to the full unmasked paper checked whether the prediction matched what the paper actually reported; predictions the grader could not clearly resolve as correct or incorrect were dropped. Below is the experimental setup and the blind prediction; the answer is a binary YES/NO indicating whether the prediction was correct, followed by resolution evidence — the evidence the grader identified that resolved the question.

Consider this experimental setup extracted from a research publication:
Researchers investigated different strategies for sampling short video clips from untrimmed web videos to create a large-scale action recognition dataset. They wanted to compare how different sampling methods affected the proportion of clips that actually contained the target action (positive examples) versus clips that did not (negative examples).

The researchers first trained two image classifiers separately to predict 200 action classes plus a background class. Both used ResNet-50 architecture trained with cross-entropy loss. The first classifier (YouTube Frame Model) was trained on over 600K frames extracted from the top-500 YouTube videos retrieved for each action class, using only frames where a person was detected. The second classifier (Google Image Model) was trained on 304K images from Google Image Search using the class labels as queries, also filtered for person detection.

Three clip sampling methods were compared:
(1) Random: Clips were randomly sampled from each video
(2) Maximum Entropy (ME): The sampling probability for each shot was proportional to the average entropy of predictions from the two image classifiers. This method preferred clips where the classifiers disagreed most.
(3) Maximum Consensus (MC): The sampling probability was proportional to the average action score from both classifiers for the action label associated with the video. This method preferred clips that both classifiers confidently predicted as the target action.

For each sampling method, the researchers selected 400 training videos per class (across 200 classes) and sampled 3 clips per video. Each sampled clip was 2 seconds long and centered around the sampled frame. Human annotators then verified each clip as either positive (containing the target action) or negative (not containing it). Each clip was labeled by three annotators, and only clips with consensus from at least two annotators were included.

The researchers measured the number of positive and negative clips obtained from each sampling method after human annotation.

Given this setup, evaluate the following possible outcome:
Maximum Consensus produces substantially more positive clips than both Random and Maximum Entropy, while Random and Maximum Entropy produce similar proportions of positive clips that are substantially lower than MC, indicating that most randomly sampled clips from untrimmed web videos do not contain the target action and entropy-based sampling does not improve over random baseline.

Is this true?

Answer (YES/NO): NO